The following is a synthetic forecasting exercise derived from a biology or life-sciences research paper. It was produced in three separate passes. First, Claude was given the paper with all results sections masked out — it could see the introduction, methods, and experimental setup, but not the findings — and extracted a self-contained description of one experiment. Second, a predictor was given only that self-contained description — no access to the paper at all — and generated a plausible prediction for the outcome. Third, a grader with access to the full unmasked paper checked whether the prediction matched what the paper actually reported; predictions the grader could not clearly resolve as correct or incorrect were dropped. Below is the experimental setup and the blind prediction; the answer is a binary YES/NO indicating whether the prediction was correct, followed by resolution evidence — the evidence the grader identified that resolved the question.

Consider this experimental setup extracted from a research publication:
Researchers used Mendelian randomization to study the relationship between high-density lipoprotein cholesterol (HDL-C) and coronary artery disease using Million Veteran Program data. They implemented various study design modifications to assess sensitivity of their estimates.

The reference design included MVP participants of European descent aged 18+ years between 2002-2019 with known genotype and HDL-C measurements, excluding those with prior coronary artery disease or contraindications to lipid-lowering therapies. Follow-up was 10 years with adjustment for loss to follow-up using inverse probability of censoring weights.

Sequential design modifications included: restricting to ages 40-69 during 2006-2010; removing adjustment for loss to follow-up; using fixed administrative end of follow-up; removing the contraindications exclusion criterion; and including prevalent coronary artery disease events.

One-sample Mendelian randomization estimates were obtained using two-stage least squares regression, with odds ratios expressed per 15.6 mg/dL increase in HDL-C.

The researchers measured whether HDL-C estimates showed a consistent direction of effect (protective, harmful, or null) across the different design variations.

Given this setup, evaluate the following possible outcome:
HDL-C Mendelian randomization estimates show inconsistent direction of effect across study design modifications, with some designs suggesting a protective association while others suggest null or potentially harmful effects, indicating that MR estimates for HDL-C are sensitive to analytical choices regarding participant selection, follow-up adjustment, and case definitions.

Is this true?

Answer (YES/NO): NO